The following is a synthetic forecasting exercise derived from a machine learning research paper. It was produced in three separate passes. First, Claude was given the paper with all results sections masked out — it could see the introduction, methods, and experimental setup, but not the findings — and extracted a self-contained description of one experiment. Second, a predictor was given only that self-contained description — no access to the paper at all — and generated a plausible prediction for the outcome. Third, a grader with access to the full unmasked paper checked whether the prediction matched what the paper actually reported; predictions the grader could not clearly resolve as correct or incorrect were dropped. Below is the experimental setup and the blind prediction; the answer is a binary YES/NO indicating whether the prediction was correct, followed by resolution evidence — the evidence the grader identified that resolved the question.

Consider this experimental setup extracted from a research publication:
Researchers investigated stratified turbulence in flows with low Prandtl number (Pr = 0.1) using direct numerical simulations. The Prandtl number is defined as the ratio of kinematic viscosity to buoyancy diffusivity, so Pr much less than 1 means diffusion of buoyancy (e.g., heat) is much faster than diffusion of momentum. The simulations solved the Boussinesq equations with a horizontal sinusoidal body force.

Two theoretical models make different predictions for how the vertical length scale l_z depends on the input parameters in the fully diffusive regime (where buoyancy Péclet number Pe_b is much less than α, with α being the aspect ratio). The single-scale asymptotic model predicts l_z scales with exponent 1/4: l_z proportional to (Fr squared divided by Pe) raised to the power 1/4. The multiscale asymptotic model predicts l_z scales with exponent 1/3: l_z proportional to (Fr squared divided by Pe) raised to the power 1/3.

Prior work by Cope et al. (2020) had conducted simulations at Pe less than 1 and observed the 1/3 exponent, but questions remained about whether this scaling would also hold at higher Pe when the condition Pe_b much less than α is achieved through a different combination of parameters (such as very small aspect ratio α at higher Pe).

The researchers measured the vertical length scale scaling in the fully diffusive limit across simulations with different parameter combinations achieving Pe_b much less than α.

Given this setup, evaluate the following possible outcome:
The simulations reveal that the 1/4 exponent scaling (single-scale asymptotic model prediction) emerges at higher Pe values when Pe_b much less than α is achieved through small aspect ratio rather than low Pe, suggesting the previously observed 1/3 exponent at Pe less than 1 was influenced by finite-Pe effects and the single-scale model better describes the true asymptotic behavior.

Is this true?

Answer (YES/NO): NO